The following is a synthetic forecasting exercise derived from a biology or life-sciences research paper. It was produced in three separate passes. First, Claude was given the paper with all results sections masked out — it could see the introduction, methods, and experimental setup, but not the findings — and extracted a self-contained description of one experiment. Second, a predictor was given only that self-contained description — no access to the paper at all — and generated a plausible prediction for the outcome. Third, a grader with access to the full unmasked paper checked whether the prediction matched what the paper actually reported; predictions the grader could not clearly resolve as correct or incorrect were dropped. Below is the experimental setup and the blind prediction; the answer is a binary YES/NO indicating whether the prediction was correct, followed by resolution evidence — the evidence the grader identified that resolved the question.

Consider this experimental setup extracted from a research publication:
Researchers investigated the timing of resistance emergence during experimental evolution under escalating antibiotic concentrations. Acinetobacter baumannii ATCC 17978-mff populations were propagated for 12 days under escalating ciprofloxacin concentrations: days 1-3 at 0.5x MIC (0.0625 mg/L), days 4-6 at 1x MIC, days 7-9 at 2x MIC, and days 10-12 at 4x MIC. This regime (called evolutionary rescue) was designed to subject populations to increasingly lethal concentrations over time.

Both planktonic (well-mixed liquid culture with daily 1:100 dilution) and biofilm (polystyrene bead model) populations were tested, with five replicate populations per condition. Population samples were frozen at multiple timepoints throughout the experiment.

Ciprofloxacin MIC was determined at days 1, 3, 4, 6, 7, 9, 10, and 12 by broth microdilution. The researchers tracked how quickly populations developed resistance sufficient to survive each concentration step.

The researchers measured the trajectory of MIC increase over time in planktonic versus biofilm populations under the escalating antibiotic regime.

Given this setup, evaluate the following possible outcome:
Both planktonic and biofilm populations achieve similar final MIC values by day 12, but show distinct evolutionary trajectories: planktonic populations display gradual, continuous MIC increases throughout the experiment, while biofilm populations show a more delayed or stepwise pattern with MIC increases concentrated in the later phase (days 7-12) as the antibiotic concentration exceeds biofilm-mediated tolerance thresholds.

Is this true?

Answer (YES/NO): NO